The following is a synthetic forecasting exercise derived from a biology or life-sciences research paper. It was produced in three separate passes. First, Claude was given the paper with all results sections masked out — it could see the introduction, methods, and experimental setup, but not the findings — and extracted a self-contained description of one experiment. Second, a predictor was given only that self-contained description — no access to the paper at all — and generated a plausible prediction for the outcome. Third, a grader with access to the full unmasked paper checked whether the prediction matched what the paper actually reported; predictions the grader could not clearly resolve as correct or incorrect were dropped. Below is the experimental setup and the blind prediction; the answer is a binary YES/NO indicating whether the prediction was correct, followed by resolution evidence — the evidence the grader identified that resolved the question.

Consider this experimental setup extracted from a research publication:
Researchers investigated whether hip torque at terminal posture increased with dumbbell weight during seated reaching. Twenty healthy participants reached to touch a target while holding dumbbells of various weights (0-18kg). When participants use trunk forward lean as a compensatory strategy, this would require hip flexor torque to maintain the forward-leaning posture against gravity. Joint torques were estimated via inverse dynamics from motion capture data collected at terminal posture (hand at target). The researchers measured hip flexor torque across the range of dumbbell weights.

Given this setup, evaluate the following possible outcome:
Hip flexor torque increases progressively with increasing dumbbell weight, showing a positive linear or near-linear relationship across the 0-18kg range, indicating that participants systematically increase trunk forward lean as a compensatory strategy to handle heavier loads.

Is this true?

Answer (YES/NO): NO